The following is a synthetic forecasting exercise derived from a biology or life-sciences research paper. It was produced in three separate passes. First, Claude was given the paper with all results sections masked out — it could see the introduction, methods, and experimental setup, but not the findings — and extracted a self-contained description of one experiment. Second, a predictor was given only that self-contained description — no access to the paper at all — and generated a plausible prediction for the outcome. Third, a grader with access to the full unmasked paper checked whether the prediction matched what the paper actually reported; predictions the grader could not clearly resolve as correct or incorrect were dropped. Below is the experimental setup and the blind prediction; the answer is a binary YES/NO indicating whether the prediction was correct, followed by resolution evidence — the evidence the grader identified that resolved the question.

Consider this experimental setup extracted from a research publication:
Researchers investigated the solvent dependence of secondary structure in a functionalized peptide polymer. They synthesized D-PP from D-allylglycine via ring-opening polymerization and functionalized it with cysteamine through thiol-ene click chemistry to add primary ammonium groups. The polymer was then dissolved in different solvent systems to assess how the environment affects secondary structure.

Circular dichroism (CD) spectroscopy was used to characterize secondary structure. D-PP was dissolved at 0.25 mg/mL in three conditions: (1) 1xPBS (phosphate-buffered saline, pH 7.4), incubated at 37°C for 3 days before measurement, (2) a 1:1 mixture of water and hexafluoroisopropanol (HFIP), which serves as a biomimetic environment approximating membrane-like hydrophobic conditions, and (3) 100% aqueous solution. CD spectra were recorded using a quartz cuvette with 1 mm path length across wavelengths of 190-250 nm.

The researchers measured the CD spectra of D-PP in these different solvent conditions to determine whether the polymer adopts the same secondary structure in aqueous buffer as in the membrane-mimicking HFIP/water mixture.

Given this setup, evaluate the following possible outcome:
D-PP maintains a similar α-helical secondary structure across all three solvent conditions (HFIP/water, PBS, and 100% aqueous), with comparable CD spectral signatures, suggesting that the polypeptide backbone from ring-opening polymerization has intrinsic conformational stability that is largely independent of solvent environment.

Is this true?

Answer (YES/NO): NO